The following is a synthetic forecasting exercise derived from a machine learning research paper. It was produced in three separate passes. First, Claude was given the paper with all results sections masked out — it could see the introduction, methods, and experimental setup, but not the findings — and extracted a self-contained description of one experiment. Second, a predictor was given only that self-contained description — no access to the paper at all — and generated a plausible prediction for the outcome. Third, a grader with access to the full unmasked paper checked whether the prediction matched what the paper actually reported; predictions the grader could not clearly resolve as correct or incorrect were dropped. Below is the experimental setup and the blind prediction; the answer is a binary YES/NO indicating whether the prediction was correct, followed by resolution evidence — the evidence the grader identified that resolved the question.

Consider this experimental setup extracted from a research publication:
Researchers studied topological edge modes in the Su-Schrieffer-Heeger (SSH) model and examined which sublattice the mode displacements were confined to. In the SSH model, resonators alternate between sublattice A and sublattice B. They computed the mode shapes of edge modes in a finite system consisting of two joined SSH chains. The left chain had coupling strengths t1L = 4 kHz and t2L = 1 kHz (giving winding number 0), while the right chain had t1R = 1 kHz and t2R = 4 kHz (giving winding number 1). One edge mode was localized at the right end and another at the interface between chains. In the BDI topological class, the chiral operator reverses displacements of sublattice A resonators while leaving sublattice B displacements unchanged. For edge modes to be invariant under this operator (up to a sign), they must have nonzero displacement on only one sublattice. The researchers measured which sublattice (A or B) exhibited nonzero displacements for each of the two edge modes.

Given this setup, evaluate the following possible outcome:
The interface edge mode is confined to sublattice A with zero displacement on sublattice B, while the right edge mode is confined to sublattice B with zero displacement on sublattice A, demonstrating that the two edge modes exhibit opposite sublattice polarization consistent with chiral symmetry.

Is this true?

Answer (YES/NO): NO